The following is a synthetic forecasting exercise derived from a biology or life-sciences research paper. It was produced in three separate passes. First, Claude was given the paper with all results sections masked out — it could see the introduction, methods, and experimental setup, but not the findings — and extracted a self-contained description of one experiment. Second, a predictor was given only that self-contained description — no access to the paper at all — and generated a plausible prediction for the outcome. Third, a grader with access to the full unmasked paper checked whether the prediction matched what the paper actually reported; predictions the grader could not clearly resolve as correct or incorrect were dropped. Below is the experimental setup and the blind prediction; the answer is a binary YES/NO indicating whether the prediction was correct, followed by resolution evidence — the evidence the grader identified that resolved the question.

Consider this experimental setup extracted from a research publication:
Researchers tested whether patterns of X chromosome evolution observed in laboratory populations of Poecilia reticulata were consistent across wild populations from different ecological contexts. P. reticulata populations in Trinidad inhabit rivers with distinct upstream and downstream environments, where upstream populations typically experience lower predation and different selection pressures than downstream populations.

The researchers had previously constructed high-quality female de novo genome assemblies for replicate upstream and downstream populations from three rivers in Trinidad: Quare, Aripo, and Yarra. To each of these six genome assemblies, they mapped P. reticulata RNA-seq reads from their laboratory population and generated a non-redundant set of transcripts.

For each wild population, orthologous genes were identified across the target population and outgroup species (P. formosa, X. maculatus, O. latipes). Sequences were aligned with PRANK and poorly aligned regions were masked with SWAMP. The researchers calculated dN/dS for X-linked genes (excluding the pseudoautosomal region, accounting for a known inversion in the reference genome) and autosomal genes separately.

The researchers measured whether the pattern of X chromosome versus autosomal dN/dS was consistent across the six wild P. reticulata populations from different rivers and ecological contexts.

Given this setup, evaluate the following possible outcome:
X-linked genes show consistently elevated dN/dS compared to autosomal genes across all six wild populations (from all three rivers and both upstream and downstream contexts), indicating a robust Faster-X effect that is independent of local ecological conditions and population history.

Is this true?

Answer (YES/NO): NO